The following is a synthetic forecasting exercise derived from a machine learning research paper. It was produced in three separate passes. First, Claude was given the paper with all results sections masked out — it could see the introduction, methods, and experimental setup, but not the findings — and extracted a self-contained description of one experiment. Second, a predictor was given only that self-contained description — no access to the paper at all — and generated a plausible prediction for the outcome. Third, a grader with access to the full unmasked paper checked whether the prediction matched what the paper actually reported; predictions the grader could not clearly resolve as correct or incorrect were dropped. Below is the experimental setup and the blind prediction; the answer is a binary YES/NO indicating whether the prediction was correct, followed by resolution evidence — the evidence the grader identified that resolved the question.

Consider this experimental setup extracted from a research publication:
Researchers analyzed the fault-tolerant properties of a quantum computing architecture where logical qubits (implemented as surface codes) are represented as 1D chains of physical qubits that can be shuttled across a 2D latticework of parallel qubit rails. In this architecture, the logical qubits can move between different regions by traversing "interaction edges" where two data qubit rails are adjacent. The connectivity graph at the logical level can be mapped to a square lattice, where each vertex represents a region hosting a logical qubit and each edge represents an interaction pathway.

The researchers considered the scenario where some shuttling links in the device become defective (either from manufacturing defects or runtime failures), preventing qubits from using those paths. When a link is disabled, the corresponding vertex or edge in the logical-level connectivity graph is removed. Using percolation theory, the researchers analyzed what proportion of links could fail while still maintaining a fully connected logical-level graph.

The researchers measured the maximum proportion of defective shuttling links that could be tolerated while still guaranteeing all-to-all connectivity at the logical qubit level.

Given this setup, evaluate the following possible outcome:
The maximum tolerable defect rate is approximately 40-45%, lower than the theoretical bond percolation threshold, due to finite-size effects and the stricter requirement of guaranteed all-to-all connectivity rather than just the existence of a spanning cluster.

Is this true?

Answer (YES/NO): NO